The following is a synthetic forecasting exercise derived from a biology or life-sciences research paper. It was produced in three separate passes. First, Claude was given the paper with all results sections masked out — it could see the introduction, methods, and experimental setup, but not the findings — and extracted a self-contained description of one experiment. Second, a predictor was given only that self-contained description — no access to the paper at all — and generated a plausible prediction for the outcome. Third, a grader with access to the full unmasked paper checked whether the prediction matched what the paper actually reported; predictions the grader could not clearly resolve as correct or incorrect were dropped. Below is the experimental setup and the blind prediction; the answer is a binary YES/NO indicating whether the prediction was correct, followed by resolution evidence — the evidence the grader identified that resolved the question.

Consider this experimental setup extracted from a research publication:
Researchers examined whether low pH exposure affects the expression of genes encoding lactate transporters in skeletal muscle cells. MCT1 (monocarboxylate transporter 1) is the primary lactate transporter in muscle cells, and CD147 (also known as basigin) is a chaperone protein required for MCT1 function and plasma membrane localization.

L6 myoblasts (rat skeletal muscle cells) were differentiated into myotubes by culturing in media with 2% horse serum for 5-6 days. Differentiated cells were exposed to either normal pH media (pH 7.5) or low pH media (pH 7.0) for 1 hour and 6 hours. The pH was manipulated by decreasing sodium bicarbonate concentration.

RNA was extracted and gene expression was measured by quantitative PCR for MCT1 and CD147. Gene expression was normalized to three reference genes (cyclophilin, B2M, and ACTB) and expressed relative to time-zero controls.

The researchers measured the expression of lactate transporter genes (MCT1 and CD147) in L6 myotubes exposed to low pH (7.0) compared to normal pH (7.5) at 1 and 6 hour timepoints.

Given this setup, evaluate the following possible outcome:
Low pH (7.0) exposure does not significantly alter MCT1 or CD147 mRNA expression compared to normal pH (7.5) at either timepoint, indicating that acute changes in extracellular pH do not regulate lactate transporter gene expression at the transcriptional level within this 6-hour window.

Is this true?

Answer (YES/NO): YES